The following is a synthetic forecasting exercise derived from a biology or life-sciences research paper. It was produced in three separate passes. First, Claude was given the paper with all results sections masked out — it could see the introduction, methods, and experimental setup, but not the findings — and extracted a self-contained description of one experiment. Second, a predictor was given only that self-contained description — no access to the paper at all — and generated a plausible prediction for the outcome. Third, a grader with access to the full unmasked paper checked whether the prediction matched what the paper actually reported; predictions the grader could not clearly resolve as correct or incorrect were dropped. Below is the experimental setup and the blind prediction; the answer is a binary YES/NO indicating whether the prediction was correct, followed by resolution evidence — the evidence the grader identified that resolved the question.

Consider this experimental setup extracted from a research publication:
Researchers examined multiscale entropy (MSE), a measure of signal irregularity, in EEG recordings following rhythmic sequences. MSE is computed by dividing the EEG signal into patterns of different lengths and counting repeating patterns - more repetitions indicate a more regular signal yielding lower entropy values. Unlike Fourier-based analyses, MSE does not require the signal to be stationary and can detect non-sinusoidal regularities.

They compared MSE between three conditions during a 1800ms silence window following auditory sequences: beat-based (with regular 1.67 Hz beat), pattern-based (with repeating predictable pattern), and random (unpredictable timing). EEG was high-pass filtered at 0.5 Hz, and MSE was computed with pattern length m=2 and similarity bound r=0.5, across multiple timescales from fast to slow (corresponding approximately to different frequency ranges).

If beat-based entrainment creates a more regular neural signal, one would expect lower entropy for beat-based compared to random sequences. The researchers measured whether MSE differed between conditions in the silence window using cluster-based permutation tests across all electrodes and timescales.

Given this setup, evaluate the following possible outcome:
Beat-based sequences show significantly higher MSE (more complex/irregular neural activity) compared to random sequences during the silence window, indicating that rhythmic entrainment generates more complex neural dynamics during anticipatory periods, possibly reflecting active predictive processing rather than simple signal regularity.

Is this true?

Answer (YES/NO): NO